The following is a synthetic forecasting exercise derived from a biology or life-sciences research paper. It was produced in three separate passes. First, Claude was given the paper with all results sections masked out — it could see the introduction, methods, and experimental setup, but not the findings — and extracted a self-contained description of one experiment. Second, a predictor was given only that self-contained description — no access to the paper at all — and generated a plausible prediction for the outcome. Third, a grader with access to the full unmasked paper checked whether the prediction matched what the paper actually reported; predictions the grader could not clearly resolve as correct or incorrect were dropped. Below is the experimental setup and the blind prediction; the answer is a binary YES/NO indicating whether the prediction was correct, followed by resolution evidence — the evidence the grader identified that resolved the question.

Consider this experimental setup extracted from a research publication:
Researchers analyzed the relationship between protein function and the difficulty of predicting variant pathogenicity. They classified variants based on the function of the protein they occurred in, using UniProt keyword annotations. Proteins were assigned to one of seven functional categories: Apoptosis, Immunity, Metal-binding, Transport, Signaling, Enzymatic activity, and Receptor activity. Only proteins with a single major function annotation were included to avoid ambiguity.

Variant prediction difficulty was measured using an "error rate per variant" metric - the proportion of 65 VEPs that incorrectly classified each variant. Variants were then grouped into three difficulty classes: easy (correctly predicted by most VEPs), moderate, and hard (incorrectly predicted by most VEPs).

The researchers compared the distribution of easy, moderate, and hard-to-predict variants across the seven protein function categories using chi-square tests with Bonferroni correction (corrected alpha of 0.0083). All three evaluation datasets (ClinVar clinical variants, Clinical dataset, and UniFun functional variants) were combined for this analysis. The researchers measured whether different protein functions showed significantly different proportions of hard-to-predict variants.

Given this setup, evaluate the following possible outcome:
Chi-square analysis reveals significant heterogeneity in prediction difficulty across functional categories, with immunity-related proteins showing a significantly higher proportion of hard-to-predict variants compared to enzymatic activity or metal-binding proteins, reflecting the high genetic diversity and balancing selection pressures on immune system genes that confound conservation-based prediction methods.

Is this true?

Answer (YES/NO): NO